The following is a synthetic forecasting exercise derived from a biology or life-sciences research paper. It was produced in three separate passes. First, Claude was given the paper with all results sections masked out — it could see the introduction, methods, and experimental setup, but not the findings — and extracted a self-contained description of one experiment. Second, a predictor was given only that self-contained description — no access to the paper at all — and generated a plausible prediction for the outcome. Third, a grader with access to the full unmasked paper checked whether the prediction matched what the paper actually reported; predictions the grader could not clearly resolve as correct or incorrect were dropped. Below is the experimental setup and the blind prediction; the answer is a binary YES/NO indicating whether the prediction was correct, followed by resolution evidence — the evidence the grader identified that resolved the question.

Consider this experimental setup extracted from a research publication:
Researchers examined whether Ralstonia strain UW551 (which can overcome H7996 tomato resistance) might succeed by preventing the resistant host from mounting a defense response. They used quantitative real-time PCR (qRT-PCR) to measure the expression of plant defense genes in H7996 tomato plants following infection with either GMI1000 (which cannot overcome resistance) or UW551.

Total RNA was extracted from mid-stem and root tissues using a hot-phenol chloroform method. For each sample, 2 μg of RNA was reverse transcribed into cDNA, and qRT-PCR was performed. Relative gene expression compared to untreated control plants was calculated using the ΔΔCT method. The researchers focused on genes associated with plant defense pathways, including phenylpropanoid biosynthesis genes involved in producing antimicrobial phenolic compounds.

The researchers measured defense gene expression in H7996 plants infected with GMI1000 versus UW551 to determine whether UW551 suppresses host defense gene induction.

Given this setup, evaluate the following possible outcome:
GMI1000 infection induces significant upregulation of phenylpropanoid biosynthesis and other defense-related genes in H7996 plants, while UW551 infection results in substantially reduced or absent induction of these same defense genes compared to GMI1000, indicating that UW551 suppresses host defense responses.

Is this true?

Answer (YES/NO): NO